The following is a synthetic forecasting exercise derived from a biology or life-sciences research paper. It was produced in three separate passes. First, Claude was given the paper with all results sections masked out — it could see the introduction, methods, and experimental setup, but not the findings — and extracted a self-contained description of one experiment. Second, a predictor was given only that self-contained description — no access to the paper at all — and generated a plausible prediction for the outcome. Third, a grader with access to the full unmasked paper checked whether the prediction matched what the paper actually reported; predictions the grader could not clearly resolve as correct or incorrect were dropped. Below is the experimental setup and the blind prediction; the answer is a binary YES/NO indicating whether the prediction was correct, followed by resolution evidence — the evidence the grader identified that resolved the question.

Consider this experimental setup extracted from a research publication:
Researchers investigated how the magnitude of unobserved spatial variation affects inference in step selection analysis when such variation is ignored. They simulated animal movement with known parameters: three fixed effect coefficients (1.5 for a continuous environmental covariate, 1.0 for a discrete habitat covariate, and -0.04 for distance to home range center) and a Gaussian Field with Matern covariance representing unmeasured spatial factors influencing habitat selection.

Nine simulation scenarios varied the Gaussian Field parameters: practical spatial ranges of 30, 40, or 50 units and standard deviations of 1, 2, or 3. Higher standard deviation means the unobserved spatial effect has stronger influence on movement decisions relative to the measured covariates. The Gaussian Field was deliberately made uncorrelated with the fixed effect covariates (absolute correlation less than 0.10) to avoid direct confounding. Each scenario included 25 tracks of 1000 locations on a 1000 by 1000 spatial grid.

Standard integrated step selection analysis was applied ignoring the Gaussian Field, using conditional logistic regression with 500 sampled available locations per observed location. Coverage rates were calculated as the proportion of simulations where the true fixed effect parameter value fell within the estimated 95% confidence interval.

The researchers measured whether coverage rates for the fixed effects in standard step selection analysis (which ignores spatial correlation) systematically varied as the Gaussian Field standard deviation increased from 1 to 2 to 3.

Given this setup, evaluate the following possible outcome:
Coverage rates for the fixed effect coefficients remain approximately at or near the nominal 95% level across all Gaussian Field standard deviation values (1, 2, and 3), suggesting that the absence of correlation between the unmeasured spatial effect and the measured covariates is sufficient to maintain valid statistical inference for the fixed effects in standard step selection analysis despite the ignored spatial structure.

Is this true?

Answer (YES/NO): NO